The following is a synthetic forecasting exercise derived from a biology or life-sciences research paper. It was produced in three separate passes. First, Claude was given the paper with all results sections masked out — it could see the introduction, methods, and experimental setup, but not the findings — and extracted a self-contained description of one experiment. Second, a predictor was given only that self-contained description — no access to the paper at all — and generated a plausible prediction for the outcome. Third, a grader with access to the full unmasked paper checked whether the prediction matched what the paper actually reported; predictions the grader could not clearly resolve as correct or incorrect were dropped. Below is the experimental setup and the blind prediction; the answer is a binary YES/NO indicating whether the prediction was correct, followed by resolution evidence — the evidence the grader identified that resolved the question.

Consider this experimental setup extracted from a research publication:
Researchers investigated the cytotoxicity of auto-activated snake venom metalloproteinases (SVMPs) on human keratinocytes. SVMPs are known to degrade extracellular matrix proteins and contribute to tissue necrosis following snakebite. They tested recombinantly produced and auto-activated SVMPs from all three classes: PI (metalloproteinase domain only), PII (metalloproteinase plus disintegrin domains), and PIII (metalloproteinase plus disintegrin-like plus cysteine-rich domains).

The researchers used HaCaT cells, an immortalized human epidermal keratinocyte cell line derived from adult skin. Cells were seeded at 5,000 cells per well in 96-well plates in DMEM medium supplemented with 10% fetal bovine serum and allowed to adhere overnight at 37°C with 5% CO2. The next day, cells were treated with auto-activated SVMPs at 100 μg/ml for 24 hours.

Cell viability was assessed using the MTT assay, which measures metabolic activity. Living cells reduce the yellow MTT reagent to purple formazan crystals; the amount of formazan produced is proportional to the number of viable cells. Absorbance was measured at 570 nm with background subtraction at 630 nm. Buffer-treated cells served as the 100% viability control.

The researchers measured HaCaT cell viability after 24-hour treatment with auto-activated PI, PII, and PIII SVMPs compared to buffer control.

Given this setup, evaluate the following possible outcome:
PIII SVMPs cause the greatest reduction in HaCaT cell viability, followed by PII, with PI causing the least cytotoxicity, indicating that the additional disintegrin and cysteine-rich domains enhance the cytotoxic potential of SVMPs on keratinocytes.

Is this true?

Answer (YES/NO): NO